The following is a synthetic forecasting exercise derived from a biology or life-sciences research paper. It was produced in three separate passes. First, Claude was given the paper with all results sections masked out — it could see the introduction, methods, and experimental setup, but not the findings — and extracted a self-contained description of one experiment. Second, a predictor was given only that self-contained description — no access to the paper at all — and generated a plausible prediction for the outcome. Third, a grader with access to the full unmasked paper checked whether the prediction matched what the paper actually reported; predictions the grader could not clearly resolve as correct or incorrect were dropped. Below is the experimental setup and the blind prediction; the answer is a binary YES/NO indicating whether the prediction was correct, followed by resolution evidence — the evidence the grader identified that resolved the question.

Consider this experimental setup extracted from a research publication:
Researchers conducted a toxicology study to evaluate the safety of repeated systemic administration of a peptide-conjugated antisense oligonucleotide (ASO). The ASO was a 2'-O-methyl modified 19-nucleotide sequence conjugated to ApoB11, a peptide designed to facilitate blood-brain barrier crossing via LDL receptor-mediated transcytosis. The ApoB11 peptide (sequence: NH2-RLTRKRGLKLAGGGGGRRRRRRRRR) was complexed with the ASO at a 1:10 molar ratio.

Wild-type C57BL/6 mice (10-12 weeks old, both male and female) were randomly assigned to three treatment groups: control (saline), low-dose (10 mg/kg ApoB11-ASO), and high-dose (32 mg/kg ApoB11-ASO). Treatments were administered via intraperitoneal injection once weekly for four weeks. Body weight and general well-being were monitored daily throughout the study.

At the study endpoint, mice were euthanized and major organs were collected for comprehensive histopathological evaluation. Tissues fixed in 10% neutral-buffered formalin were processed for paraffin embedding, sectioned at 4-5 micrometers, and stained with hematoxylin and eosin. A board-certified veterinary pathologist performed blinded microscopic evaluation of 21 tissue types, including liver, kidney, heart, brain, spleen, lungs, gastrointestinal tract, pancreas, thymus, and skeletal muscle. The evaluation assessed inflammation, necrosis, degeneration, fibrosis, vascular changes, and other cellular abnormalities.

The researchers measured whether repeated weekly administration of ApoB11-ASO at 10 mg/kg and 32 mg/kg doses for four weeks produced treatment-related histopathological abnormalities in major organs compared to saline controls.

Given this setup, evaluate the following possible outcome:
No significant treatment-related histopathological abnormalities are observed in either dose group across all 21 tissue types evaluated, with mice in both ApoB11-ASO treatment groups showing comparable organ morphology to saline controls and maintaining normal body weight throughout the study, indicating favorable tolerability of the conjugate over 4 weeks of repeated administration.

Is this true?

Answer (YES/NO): NO